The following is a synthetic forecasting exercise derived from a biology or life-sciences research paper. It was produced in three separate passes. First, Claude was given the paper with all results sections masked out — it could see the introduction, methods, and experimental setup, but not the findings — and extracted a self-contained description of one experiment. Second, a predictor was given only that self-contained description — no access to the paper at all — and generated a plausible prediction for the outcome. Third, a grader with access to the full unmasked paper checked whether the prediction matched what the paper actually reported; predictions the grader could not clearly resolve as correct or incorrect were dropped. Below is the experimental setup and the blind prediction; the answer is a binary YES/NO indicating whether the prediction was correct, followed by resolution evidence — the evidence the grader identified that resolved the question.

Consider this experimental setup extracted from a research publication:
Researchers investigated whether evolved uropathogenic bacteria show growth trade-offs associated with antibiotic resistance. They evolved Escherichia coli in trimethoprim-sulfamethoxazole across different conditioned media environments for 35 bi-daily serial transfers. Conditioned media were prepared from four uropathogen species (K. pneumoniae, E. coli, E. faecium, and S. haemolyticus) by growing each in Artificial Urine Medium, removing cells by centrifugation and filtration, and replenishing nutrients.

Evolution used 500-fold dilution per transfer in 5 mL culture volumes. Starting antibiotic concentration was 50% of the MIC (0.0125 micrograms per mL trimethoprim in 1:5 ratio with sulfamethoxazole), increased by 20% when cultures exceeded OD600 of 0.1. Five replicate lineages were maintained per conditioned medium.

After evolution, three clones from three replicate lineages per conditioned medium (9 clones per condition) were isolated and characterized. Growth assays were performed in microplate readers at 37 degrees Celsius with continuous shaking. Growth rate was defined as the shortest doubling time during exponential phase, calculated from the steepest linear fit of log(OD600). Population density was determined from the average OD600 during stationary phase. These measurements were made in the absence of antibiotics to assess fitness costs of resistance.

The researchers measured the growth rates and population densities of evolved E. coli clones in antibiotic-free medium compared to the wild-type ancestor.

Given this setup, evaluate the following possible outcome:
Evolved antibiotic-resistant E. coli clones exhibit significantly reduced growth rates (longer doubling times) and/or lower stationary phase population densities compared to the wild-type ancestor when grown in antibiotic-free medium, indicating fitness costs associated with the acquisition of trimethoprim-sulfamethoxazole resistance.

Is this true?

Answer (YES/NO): YES